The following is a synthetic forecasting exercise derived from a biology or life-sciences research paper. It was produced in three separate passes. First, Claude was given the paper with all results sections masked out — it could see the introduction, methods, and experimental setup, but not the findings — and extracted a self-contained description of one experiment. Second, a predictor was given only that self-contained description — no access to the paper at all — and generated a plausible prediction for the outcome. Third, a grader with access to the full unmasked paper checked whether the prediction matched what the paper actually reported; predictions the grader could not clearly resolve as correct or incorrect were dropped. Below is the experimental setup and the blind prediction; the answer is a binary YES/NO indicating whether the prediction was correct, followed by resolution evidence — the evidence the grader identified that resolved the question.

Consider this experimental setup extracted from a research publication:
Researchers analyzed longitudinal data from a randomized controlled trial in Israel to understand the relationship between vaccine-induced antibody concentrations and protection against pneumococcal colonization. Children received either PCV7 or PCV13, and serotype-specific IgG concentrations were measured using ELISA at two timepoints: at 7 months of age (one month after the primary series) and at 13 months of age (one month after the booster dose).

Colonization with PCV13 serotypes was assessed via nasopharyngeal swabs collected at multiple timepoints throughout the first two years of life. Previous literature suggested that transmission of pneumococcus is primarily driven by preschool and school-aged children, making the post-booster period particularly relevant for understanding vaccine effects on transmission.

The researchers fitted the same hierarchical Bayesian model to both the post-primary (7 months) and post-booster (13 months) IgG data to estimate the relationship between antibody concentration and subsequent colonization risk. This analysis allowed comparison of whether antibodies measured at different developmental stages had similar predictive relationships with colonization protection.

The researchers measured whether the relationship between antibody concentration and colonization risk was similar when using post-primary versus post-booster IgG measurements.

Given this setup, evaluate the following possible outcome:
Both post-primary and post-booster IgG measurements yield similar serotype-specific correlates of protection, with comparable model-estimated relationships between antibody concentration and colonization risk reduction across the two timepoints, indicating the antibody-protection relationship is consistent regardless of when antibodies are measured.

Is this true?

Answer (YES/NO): NO